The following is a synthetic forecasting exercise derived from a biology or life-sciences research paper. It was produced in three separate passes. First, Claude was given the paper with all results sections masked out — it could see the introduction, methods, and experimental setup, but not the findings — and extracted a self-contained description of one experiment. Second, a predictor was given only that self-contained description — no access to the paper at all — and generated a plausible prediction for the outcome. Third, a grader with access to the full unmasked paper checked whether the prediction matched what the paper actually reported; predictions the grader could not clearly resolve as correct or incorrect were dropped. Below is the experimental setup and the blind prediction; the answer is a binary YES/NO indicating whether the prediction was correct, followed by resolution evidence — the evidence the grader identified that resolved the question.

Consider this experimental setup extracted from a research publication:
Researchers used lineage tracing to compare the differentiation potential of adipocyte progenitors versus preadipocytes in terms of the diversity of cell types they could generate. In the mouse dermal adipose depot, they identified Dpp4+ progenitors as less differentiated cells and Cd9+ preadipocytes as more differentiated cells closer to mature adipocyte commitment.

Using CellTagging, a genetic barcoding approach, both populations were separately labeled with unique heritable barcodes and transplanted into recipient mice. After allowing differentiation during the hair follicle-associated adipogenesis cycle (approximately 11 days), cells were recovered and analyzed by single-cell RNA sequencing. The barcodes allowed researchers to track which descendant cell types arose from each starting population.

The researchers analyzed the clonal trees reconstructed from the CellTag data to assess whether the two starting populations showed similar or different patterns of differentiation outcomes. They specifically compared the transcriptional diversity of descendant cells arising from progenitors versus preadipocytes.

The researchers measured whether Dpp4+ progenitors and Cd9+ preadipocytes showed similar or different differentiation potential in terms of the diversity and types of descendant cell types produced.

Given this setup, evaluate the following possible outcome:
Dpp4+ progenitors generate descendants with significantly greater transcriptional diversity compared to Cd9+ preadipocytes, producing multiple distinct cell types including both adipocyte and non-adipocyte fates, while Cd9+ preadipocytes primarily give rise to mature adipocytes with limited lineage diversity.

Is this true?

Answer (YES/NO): NO